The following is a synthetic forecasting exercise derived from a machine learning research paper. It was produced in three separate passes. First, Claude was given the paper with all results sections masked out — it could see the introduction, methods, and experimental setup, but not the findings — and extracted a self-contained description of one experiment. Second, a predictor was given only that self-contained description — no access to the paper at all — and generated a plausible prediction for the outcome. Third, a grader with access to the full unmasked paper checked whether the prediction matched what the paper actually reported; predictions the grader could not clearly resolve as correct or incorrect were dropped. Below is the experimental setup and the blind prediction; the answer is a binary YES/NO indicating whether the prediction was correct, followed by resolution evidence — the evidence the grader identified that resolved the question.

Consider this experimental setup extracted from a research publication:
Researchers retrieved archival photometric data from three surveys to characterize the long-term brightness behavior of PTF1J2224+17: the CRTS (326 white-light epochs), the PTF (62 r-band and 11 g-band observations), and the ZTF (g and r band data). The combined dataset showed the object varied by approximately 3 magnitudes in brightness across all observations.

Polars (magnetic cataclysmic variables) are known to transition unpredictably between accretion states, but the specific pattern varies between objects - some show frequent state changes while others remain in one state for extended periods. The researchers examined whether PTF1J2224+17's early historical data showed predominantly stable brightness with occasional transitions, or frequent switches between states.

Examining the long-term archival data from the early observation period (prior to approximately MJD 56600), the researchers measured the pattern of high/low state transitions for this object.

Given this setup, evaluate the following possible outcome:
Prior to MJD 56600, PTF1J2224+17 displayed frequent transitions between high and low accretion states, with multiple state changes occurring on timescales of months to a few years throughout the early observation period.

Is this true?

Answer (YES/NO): YES